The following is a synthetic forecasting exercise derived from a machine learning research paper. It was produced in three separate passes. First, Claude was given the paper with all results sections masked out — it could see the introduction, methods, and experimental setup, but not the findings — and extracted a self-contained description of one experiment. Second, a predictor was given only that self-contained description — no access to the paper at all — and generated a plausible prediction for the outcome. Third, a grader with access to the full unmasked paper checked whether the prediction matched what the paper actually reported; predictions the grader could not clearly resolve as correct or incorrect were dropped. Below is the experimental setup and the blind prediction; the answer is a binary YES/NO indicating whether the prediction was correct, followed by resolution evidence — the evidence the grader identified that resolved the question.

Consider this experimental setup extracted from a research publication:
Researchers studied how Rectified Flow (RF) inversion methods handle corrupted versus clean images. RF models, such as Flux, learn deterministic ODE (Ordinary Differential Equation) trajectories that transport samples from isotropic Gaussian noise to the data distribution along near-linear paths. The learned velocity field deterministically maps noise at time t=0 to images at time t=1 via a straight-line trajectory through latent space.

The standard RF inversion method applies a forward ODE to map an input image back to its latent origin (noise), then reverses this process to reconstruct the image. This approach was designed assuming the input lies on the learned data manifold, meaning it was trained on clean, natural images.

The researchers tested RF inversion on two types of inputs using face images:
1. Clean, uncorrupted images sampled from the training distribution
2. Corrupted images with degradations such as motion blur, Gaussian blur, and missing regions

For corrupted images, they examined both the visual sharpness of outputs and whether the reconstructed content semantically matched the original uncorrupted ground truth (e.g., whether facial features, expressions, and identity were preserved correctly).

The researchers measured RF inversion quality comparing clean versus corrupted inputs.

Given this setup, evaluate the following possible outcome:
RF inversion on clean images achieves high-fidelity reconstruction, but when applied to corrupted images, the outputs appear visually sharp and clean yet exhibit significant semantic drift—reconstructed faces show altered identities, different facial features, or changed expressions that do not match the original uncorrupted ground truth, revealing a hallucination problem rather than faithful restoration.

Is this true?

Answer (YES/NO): YES